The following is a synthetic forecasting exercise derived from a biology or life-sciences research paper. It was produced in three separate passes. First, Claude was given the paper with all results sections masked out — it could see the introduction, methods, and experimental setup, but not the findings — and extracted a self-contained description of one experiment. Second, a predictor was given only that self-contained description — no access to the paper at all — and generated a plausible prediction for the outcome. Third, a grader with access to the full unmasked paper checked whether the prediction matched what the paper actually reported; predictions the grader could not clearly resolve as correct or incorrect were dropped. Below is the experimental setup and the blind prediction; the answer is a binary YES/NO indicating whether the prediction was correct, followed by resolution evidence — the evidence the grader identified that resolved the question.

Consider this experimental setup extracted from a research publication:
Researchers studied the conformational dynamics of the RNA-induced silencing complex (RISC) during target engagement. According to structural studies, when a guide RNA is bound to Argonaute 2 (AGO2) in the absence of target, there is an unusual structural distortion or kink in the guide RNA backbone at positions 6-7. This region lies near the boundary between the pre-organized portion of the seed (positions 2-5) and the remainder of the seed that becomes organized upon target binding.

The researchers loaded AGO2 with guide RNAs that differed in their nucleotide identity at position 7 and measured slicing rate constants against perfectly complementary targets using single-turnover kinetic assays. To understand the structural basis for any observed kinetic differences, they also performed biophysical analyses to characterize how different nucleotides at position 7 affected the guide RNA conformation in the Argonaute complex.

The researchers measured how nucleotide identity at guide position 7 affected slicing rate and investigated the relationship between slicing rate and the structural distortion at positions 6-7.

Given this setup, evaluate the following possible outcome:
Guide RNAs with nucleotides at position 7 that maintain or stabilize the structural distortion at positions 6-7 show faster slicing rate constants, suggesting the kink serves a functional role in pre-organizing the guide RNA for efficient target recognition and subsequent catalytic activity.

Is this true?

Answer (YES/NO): NO